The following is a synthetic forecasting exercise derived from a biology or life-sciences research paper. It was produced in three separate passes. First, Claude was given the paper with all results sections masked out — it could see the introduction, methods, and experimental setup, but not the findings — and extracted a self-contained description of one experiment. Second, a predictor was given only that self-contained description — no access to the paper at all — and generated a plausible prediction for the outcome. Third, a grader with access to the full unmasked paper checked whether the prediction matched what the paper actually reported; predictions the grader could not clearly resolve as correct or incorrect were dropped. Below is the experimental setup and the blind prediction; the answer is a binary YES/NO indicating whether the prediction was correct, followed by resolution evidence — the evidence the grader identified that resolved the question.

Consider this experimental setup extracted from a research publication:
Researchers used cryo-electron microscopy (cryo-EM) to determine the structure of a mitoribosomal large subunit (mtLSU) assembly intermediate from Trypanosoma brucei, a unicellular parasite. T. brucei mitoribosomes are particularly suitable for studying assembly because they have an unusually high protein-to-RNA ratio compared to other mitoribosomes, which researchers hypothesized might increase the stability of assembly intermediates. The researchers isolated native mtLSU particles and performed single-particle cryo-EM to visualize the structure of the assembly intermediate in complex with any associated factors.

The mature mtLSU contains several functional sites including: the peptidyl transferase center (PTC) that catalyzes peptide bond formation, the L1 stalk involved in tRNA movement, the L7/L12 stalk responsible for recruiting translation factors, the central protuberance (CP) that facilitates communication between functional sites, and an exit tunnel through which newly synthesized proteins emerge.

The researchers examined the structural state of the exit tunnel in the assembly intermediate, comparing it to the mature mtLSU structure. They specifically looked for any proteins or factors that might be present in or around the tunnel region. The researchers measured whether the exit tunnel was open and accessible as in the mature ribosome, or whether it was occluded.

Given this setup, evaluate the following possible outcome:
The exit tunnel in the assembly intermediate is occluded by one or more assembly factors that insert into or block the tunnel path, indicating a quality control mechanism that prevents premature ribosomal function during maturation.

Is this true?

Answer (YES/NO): YES